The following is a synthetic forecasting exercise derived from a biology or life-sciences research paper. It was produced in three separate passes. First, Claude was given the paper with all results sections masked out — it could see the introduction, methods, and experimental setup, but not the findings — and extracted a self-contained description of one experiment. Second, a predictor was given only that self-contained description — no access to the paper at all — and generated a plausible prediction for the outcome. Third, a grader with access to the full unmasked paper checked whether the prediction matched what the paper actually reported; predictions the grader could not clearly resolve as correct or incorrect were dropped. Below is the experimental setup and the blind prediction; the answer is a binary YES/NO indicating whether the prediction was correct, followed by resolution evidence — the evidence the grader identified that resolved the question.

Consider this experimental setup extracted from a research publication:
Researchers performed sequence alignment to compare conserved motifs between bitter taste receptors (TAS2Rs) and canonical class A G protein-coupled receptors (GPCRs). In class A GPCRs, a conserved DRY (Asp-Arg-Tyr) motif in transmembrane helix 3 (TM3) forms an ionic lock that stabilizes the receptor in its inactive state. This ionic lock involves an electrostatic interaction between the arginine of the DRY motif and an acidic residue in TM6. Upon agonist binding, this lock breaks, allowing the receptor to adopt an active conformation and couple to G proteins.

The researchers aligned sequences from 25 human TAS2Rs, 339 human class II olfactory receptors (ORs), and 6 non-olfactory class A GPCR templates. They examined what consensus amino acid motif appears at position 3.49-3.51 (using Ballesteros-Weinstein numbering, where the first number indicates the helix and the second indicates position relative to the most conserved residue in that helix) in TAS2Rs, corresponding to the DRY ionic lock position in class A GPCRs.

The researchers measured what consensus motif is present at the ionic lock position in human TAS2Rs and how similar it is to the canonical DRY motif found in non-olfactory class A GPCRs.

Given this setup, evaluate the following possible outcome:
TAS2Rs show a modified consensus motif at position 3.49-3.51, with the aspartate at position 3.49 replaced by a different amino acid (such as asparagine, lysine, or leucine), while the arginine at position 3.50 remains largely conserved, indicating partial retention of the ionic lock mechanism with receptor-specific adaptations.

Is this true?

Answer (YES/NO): NO